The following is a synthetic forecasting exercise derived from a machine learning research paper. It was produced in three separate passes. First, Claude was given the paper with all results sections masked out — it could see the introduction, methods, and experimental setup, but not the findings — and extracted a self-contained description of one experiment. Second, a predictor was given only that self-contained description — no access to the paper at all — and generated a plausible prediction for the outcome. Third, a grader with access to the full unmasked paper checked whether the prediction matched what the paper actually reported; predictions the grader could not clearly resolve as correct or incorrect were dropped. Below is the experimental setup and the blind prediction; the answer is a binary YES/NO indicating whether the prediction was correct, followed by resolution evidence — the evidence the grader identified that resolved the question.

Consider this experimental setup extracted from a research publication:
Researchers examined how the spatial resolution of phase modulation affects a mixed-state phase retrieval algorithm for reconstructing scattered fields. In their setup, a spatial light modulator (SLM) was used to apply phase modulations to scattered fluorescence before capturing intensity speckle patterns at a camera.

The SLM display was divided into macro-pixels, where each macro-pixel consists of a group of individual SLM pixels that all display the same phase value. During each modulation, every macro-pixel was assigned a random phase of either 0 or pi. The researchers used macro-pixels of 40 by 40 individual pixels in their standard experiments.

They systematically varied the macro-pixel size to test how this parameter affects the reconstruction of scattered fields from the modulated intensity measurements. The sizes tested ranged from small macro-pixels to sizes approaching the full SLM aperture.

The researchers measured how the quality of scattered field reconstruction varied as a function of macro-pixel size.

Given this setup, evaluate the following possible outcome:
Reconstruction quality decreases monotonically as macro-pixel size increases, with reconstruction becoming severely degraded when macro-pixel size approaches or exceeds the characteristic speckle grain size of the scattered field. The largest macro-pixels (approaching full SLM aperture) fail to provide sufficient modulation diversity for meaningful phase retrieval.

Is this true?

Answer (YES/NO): NO